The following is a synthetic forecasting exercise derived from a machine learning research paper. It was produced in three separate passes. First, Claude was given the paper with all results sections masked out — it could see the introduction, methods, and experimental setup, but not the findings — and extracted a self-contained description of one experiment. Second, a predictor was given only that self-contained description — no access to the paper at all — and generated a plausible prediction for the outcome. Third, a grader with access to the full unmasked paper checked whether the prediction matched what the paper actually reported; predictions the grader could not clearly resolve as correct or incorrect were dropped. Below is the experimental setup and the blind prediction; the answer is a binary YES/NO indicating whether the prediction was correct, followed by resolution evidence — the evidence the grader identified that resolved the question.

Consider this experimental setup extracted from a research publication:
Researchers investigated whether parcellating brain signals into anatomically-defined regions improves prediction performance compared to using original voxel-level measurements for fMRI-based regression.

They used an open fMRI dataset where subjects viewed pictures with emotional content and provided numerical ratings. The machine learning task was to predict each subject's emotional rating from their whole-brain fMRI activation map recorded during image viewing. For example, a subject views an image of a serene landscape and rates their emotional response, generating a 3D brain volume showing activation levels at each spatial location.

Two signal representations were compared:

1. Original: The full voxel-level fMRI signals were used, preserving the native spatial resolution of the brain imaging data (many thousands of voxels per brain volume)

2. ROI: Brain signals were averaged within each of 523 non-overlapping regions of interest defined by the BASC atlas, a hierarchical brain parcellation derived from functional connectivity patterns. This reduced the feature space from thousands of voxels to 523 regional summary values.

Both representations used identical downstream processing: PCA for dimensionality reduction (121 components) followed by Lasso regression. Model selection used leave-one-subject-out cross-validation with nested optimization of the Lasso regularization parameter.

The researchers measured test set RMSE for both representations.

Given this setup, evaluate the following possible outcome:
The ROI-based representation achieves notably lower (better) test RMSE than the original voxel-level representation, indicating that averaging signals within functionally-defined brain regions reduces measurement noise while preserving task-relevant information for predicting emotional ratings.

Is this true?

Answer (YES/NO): NO